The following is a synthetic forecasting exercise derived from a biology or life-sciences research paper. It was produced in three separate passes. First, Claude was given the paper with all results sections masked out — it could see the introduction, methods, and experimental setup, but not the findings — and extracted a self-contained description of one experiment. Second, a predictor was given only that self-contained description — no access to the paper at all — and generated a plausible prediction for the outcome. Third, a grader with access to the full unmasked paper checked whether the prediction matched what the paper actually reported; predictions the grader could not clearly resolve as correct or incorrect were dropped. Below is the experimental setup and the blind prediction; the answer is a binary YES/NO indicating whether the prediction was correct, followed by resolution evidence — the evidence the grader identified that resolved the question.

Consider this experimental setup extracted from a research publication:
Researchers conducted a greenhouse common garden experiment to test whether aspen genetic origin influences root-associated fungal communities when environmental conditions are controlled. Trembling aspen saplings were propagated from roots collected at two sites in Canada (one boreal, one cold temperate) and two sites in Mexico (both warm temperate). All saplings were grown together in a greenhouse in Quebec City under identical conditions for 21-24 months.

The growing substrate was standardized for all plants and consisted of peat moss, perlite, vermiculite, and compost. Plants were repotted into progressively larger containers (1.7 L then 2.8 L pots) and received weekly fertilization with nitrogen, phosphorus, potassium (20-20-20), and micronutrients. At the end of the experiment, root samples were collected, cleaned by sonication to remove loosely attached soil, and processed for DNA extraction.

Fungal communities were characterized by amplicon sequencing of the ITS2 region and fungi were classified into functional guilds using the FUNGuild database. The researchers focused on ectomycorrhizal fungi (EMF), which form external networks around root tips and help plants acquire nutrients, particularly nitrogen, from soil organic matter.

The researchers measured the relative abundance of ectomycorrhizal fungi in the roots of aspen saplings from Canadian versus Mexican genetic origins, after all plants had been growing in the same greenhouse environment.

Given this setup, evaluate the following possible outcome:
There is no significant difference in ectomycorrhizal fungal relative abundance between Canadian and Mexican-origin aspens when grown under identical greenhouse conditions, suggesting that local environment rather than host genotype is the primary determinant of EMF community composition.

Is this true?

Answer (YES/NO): NO